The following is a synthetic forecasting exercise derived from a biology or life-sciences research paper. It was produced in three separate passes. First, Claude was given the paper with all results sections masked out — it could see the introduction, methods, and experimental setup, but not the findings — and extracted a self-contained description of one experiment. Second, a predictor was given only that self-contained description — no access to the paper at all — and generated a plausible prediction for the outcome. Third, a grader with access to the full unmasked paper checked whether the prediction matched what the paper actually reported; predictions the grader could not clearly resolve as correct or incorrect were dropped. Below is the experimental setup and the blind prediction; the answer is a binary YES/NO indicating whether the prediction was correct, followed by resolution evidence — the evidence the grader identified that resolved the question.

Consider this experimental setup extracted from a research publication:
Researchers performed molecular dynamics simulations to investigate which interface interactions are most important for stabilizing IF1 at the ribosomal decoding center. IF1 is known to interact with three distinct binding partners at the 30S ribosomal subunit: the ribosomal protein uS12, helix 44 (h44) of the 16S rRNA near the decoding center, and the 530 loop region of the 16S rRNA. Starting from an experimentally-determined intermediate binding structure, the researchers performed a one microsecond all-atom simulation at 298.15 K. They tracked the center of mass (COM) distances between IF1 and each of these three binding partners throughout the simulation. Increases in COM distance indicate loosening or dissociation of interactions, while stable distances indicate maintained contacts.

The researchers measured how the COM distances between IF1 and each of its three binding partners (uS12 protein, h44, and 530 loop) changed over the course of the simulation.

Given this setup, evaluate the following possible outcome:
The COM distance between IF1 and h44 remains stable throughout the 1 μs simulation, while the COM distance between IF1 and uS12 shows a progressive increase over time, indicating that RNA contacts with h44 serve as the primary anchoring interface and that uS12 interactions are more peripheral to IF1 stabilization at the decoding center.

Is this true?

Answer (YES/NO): NO